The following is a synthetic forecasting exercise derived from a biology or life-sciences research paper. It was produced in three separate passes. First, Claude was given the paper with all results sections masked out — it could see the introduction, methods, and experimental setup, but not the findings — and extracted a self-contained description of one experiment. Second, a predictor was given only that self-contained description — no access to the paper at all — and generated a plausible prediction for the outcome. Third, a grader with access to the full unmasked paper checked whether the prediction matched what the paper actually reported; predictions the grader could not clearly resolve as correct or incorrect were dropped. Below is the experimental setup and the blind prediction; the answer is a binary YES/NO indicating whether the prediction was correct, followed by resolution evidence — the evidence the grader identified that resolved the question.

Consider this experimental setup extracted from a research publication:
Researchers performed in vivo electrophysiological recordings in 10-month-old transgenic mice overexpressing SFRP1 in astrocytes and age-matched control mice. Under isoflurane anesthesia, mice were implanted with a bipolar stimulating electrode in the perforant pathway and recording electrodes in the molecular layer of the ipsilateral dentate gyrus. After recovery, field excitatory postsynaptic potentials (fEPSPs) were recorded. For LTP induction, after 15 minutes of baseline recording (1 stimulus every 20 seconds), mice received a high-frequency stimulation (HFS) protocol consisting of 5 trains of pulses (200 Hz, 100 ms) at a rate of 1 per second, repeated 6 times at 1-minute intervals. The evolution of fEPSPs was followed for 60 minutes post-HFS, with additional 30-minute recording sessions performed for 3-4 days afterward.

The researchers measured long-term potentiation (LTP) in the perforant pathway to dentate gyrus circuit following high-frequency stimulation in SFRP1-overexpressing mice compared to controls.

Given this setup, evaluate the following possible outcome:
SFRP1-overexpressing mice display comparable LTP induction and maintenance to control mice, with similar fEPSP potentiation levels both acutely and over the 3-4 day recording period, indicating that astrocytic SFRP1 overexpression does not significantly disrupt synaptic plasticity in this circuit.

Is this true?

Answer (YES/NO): NO